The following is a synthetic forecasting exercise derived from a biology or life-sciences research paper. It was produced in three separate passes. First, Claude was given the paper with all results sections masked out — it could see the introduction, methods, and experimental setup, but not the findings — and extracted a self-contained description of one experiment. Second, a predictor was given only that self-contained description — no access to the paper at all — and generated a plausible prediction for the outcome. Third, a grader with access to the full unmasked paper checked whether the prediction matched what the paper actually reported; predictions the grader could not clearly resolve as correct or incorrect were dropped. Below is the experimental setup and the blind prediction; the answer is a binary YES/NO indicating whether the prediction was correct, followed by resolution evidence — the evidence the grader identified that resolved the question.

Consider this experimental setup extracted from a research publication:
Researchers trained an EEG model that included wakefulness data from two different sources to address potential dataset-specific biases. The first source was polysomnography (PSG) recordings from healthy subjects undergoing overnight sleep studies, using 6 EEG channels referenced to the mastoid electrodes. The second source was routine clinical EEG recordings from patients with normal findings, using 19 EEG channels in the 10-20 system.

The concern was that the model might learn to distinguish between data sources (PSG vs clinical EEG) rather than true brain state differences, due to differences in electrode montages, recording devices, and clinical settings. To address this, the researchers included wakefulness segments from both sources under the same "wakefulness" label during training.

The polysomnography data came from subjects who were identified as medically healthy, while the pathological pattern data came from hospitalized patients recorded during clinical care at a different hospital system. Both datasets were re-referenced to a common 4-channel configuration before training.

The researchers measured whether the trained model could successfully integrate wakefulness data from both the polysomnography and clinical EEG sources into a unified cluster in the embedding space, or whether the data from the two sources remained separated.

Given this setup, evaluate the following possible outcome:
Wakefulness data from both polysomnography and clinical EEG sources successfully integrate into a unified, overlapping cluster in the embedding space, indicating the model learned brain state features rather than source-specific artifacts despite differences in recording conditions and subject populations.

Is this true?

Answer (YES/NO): YES